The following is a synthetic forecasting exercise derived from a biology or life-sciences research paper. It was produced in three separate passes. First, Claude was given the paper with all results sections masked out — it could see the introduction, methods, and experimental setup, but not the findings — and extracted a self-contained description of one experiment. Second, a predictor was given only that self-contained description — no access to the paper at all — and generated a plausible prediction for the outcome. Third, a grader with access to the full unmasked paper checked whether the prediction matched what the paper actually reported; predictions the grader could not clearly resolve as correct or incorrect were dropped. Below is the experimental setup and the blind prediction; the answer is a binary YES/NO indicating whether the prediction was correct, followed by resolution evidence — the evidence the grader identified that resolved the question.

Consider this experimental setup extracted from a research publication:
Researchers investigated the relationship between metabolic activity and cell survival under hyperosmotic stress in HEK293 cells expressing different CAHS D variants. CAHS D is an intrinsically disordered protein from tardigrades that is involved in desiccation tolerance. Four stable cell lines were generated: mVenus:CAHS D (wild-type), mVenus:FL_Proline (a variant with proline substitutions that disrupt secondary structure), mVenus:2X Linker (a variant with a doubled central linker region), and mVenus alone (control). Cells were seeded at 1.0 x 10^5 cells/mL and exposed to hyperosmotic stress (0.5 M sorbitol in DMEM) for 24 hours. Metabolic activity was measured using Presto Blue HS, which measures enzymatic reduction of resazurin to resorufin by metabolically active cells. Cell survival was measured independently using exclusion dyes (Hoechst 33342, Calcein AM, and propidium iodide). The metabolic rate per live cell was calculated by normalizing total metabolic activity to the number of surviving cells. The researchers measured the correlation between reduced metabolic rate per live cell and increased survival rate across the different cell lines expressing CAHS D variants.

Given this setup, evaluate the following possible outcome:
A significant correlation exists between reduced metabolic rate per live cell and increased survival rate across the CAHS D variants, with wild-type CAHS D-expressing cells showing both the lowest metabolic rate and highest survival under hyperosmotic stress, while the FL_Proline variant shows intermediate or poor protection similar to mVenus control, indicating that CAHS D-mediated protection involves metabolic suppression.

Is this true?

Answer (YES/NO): NO